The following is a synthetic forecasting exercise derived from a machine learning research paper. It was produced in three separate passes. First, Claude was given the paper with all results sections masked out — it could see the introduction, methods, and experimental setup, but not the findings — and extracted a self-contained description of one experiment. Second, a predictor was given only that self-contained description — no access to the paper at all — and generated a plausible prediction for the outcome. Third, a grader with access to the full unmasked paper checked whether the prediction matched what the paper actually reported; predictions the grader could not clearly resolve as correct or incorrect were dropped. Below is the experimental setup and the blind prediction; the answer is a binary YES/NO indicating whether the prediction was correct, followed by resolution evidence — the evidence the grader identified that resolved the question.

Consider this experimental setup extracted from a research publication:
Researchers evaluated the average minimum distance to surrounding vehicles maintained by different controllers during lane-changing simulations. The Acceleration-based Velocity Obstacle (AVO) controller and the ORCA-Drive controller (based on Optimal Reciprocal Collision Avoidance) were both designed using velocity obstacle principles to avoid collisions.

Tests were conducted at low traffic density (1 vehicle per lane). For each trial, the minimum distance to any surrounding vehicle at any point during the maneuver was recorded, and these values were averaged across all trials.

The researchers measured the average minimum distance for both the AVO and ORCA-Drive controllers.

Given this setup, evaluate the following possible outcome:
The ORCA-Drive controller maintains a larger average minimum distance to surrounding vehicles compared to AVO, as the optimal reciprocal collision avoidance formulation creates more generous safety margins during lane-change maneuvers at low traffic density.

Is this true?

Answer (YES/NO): YES